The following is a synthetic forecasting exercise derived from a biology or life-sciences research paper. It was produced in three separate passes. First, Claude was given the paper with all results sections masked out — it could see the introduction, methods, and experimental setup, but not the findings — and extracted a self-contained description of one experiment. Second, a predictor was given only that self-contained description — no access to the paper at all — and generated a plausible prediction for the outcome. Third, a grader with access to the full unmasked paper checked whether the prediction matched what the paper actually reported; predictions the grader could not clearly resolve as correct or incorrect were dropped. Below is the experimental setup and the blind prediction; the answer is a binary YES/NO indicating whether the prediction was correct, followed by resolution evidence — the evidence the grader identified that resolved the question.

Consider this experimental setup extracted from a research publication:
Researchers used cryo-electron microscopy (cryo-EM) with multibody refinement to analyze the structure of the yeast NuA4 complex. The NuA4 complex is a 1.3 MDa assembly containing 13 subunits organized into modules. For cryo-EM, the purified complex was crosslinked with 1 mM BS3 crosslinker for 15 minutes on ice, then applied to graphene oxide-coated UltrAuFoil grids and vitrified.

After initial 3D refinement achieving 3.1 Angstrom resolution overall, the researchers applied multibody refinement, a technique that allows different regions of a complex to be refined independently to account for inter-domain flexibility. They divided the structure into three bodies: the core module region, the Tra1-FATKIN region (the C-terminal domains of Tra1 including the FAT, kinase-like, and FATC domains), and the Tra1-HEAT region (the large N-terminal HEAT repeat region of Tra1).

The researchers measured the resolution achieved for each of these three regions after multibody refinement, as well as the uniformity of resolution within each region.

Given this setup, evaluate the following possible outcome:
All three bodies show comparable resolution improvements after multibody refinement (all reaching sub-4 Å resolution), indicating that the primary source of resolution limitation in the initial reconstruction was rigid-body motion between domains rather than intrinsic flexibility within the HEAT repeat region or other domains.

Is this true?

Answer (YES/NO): NO